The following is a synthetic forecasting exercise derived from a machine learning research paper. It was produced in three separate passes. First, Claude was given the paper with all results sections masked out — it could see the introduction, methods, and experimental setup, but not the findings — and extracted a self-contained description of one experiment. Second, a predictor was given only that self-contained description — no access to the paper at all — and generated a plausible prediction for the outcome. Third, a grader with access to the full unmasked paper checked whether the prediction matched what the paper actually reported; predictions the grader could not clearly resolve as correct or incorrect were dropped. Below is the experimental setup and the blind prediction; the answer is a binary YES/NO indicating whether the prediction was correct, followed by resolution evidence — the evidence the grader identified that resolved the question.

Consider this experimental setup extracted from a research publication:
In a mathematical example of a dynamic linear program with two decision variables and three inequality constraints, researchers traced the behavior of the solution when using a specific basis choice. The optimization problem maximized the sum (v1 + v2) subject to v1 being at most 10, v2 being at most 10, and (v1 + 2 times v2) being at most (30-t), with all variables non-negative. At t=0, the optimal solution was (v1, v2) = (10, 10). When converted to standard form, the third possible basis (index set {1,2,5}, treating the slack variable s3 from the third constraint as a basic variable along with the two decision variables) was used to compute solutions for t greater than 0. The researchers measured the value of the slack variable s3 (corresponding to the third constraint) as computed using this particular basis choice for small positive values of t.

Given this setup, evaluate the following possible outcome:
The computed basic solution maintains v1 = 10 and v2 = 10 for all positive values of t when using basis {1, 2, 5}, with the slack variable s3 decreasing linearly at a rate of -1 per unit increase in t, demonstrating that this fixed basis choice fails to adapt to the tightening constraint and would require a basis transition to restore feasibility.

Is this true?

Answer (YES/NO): YES